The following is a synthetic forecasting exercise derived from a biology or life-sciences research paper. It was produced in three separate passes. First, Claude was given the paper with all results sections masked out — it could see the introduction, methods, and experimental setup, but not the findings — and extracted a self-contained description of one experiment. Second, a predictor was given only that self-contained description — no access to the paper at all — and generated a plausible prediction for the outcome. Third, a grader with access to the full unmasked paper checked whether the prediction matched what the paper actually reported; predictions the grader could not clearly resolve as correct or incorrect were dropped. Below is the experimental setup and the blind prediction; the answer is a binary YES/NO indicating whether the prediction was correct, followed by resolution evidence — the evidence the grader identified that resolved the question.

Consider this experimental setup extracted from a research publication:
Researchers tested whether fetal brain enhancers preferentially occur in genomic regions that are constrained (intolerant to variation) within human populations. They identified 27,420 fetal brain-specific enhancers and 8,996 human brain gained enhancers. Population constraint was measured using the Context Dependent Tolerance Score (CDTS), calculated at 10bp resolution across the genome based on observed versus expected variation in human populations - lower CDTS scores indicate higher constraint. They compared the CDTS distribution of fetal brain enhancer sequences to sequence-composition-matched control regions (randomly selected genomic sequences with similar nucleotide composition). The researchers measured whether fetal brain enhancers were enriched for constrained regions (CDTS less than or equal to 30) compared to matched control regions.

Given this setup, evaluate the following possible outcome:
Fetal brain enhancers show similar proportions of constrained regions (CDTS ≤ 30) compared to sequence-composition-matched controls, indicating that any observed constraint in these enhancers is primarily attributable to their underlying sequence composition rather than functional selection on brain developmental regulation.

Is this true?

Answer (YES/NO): NO